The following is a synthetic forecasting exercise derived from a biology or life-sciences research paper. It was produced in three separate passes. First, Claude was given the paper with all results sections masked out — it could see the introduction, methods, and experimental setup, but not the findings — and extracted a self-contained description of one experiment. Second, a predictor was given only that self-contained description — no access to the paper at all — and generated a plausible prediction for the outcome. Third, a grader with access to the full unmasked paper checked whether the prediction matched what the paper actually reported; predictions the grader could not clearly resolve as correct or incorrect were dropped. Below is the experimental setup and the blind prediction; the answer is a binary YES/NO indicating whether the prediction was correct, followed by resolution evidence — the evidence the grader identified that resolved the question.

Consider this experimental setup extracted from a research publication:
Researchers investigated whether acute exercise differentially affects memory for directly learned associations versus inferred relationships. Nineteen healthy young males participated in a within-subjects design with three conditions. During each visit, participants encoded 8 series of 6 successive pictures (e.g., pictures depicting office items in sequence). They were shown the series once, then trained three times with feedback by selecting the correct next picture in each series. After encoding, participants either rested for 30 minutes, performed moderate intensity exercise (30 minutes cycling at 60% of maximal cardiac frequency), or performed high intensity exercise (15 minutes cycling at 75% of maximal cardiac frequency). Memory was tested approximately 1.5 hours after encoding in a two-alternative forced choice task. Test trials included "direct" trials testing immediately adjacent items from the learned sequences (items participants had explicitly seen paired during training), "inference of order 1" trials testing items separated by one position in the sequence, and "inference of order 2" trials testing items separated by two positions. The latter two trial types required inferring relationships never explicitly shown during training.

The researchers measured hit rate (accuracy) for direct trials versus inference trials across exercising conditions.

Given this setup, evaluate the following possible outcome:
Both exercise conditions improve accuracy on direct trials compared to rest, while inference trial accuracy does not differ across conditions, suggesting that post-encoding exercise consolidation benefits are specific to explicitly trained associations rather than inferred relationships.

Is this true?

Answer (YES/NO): NO